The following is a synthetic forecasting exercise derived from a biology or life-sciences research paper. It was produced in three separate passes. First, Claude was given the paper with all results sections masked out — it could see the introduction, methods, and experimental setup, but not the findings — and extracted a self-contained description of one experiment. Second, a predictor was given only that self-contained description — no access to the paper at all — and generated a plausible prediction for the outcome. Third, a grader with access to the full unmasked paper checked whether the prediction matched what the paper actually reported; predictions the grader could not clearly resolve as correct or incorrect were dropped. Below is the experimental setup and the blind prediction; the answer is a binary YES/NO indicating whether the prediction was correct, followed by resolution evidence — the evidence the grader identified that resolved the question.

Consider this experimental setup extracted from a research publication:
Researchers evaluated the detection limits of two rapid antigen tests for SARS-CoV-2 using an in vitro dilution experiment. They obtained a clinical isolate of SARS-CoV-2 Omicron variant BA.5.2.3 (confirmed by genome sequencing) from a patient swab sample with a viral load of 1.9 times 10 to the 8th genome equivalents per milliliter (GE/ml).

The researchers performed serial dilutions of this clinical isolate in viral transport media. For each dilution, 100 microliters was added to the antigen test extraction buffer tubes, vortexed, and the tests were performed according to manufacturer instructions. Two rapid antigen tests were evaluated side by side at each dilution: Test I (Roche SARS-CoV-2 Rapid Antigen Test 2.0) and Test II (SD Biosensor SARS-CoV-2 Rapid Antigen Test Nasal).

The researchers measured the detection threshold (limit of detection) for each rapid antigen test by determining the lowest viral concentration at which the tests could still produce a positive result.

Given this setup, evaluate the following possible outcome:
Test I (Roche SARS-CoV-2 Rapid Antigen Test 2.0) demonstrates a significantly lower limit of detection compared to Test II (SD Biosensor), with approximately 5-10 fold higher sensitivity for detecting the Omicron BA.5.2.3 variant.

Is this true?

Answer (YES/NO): YES